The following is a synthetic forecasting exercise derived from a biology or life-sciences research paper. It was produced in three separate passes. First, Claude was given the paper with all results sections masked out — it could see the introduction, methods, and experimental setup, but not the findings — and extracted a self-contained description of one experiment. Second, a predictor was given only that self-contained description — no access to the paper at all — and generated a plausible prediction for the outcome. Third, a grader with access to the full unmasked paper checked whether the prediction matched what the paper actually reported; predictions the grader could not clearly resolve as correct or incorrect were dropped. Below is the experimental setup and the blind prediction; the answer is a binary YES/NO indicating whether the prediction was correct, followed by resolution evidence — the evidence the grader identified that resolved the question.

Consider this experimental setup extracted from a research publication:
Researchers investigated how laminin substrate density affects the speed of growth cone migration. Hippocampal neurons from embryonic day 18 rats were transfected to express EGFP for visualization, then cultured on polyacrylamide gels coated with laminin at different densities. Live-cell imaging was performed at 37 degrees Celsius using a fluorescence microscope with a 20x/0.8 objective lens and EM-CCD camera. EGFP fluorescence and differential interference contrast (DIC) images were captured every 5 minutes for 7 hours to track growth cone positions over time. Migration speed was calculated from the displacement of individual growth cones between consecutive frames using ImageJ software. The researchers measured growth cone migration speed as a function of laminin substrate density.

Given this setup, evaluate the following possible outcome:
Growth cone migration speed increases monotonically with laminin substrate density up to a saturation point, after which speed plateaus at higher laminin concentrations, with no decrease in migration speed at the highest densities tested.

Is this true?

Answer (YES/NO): NO